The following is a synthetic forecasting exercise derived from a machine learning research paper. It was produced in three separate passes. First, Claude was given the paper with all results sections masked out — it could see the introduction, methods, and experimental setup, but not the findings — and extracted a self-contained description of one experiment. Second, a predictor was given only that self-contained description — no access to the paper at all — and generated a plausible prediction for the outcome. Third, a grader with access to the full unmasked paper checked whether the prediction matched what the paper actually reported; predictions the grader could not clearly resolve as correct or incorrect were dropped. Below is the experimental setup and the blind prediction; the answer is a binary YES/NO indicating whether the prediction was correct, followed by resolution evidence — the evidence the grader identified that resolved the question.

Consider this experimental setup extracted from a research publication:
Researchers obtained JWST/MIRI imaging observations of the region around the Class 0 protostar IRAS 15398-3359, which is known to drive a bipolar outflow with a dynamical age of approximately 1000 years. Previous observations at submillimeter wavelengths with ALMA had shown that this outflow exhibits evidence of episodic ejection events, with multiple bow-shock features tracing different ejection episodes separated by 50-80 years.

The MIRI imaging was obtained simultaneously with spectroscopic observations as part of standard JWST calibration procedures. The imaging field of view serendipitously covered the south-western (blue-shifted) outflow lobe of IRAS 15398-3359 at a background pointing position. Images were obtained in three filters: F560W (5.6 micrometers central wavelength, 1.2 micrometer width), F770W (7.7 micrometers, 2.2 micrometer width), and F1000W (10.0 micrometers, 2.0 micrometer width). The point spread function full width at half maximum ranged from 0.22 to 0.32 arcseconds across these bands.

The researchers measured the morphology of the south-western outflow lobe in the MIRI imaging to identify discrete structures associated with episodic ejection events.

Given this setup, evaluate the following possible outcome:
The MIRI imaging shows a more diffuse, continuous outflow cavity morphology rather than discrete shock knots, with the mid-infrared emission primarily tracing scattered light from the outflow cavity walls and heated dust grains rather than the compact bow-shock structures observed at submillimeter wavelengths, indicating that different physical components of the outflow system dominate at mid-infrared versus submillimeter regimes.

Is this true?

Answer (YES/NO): NO